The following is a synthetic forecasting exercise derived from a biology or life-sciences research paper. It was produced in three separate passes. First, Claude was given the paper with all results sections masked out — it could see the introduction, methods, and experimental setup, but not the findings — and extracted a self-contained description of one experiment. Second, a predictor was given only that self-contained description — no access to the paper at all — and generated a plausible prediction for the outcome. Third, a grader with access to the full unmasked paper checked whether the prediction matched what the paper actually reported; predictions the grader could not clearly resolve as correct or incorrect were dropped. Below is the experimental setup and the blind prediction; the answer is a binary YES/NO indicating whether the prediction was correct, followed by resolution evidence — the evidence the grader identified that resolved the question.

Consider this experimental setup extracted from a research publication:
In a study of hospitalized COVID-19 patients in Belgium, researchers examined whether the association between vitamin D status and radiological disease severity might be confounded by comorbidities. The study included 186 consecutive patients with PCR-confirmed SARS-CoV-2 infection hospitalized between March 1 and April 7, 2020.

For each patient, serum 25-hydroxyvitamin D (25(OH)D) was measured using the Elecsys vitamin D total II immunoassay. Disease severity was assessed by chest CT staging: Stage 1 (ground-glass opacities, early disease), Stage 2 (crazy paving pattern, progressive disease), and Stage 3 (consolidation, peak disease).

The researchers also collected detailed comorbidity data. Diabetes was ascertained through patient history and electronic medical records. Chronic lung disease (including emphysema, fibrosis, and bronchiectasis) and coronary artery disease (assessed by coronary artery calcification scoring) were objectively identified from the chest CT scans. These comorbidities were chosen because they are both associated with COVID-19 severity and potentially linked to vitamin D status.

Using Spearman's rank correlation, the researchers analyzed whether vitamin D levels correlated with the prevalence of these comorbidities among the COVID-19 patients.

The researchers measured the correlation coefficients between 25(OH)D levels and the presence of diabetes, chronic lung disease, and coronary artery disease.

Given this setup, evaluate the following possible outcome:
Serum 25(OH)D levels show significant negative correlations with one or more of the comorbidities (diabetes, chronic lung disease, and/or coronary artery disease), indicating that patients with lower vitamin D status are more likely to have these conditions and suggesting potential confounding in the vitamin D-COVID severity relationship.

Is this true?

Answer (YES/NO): NO